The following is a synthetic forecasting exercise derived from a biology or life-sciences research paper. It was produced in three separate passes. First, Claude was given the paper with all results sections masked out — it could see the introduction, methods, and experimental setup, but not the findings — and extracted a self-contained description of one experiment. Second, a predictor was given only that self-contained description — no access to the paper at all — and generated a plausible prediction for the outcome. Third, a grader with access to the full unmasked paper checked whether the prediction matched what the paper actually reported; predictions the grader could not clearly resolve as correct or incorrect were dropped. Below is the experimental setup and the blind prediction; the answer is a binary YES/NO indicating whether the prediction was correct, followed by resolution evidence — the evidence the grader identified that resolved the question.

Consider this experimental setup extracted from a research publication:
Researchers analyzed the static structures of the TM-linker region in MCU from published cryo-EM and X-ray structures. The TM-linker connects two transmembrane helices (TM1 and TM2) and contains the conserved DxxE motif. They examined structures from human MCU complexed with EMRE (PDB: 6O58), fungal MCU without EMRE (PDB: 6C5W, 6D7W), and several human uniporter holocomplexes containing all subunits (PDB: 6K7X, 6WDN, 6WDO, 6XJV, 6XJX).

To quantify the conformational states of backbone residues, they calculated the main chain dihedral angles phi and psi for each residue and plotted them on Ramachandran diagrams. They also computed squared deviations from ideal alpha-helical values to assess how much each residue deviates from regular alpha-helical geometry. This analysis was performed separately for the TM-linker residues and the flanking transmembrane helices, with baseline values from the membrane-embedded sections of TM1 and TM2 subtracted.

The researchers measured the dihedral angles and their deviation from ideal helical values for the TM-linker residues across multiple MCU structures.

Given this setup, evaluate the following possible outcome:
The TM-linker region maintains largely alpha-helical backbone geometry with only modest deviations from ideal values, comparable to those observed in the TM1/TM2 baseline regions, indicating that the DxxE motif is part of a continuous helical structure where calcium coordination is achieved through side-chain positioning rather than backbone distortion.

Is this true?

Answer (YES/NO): NO